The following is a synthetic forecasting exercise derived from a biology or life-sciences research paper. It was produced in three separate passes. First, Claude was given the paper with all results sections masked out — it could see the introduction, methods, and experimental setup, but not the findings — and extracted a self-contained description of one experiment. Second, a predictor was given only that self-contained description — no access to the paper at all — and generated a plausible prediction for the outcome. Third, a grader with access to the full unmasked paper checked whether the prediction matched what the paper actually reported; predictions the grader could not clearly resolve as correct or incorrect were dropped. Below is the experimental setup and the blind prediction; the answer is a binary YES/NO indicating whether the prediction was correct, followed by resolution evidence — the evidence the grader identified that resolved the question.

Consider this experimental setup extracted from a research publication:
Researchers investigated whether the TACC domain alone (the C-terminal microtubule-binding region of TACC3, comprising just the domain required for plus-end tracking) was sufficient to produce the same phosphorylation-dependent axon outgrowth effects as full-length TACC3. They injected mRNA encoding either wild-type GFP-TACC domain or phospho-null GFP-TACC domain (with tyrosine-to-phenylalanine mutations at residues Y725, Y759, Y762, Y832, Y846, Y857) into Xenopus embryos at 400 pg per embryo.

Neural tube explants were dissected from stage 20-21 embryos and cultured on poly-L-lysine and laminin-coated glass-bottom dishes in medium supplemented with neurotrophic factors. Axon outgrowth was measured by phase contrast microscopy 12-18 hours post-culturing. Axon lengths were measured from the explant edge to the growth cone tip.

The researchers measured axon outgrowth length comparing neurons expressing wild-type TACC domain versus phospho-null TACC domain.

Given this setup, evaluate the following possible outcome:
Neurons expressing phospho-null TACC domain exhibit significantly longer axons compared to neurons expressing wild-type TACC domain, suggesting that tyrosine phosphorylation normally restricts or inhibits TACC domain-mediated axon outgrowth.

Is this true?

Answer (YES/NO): NO